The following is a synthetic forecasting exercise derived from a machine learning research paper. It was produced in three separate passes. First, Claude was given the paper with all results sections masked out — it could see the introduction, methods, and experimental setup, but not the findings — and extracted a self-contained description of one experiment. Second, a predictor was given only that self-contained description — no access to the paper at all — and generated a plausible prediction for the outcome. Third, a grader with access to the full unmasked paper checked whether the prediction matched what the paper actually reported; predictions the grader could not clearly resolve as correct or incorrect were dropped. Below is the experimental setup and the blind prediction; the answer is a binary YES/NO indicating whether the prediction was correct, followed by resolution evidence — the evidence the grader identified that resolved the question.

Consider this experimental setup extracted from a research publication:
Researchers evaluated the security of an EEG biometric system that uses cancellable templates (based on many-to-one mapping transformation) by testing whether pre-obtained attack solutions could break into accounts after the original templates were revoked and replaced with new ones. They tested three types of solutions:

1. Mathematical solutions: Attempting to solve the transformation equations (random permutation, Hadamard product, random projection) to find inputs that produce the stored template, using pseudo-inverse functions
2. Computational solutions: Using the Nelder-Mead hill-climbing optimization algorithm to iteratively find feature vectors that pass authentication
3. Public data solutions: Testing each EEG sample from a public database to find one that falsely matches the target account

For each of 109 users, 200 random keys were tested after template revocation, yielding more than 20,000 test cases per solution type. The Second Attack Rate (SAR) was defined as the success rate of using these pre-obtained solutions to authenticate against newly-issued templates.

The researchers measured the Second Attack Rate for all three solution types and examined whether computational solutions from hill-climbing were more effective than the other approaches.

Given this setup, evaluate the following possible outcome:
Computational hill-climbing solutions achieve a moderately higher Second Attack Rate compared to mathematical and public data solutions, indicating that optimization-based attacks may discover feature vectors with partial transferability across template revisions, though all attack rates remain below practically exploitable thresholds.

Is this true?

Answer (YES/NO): NO